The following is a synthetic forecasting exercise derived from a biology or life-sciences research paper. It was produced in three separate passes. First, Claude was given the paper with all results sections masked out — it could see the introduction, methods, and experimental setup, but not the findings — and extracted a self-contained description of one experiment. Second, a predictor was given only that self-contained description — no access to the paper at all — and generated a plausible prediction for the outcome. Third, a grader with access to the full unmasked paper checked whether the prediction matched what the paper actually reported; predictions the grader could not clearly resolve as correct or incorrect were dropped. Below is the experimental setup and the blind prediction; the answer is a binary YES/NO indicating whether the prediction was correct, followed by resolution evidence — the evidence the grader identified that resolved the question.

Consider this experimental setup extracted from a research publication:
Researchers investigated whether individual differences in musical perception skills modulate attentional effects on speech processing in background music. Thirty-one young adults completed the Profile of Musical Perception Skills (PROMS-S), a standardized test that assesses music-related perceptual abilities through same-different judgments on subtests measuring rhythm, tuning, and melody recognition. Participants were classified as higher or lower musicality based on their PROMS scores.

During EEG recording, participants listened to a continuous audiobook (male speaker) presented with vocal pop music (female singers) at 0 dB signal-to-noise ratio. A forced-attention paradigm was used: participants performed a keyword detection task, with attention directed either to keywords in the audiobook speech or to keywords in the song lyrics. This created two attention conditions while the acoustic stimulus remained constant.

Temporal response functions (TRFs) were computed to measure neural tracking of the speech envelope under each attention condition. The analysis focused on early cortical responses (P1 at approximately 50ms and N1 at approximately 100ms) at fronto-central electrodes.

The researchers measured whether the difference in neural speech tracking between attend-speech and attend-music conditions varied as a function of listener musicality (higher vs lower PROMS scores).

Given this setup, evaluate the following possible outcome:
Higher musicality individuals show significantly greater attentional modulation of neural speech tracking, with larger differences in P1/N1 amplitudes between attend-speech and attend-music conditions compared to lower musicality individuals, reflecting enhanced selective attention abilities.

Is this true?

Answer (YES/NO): NO